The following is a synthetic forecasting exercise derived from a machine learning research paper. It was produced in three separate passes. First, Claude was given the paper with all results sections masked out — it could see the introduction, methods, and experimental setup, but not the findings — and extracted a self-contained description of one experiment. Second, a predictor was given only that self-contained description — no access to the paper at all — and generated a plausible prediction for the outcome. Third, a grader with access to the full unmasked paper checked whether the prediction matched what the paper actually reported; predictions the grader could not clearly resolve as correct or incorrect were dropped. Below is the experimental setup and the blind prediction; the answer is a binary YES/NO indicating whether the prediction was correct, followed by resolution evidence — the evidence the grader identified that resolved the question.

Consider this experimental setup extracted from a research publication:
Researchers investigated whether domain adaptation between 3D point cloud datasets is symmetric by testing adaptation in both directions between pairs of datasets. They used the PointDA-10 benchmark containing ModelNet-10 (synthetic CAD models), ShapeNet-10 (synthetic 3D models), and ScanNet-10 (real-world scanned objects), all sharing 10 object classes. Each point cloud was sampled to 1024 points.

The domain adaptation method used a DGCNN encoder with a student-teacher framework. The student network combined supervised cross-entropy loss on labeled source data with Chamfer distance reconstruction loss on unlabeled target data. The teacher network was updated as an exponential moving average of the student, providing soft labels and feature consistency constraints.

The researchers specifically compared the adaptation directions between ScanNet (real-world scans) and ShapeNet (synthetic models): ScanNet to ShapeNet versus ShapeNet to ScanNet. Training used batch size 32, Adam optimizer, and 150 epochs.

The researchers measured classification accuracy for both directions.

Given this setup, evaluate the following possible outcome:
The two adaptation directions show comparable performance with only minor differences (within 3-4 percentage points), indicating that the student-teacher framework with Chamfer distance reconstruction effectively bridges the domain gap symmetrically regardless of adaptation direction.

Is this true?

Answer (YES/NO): NO